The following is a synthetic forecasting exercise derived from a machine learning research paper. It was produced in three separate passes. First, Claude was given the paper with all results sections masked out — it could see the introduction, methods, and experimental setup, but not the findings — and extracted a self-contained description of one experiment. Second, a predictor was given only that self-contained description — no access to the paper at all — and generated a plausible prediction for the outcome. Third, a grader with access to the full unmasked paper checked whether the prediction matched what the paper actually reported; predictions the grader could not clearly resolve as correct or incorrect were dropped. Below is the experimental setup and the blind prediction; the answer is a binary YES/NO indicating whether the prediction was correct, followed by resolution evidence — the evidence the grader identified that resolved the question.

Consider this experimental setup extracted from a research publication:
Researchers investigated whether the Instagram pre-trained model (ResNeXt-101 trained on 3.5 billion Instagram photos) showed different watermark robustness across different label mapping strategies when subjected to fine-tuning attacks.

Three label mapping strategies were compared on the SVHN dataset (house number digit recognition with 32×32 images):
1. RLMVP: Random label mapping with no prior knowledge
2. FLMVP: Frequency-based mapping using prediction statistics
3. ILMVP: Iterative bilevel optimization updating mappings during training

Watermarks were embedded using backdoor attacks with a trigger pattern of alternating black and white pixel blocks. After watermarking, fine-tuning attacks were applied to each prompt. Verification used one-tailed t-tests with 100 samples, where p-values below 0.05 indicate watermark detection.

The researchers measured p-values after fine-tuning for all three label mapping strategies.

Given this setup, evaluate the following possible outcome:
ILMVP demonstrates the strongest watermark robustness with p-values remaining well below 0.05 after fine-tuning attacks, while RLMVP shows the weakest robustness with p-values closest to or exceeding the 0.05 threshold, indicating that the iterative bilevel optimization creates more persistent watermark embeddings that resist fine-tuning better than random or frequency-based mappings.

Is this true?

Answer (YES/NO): NO